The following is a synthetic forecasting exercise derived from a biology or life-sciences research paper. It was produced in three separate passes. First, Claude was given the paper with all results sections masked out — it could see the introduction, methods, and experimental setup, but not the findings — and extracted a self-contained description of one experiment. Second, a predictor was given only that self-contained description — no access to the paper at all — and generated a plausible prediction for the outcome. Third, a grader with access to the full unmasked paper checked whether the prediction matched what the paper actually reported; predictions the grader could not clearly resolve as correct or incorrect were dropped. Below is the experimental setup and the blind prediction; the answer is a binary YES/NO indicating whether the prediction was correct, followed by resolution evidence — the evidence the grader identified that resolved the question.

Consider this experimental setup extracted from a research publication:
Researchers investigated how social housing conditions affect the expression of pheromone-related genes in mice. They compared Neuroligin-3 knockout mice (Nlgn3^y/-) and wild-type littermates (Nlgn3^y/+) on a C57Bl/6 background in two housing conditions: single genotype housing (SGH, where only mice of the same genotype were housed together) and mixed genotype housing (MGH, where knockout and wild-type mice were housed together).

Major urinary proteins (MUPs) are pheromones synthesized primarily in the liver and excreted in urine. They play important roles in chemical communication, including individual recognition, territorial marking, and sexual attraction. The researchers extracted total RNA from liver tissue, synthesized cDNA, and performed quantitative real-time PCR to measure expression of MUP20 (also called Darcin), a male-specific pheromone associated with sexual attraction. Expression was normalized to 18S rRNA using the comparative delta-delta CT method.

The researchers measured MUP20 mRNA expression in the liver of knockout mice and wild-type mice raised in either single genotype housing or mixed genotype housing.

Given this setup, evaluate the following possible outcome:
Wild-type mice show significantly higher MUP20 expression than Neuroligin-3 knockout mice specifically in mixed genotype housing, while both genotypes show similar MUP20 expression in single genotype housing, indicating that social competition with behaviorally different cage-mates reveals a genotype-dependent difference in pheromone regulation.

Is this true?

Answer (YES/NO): NO